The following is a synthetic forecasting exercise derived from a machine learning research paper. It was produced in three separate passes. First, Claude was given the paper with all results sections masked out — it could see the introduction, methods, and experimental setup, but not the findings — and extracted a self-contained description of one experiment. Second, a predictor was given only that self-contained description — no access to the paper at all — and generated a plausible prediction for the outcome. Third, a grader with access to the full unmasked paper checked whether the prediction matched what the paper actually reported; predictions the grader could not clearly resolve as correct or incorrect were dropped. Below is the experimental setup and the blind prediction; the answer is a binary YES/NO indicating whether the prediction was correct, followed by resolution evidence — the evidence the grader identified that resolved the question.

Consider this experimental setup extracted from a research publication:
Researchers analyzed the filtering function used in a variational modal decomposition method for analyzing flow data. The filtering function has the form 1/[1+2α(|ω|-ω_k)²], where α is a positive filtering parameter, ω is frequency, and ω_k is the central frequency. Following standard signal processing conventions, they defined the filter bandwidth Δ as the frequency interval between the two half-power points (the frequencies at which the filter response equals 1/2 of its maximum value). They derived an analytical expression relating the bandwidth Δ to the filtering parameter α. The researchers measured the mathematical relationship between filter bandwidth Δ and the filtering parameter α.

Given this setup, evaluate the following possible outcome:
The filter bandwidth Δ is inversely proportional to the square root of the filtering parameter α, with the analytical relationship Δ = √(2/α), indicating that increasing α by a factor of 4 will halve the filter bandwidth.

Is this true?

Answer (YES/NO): NO